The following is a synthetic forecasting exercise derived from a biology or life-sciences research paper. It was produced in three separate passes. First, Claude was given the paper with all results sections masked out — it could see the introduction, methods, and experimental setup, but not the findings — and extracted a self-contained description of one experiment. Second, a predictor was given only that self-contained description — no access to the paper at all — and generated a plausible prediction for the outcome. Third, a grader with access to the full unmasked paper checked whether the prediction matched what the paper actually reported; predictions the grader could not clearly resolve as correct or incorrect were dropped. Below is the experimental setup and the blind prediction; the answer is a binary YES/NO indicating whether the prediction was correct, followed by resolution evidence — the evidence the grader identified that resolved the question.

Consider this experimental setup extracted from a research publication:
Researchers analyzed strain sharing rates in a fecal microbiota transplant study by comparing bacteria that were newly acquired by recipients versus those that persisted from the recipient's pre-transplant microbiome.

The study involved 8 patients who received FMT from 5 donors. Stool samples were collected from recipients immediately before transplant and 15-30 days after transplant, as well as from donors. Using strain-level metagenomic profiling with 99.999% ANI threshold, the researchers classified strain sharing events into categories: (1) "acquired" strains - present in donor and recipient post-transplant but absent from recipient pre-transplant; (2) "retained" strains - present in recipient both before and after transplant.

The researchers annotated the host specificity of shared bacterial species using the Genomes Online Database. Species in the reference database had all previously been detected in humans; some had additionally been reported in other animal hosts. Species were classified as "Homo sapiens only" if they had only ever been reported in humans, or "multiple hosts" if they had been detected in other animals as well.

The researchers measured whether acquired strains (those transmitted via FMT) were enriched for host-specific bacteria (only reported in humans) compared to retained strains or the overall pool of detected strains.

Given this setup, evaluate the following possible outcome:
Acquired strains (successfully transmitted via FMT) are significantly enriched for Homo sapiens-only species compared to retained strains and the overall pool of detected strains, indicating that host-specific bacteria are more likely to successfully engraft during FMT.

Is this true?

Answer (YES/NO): YES